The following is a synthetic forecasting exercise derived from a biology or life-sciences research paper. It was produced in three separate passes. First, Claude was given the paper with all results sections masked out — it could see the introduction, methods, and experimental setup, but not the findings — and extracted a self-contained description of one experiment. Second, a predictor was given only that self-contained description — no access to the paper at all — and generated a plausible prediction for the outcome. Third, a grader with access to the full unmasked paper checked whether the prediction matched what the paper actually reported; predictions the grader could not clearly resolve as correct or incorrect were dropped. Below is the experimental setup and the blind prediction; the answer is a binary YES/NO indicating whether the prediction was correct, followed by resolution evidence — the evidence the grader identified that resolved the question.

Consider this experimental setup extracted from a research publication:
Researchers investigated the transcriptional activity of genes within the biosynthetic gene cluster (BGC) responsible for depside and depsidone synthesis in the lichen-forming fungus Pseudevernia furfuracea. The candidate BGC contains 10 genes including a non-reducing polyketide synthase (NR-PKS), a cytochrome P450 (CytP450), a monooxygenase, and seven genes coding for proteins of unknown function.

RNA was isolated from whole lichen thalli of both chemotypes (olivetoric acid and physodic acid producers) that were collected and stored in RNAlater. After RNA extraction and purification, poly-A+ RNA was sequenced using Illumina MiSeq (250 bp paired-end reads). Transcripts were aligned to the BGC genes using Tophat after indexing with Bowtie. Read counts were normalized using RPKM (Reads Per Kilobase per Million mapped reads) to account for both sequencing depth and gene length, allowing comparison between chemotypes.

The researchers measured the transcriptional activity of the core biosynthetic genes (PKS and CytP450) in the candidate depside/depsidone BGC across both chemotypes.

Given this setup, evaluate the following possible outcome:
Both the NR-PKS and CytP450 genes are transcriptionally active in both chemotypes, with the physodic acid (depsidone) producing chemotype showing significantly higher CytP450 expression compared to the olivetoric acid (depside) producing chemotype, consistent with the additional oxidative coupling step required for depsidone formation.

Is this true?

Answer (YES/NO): YES